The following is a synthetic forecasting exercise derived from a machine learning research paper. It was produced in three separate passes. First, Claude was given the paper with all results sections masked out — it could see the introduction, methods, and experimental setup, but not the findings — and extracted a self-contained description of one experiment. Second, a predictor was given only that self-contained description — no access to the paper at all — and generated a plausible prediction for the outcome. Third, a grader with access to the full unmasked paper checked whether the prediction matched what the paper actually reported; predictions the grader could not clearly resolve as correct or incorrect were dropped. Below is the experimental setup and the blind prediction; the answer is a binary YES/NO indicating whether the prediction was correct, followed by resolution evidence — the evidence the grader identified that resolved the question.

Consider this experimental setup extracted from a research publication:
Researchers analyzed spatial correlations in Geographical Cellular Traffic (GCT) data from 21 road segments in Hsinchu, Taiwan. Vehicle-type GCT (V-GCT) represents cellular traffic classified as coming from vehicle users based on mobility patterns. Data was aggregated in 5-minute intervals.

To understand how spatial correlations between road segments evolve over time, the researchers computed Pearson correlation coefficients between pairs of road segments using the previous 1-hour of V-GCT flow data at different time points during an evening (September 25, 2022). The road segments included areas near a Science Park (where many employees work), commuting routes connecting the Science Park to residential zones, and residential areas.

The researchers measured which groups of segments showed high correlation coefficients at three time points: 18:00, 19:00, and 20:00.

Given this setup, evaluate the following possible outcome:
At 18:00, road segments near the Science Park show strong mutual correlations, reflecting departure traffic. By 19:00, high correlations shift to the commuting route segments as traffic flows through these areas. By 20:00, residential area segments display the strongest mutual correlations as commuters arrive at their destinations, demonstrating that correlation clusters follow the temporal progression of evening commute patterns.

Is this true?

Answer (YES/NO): NO